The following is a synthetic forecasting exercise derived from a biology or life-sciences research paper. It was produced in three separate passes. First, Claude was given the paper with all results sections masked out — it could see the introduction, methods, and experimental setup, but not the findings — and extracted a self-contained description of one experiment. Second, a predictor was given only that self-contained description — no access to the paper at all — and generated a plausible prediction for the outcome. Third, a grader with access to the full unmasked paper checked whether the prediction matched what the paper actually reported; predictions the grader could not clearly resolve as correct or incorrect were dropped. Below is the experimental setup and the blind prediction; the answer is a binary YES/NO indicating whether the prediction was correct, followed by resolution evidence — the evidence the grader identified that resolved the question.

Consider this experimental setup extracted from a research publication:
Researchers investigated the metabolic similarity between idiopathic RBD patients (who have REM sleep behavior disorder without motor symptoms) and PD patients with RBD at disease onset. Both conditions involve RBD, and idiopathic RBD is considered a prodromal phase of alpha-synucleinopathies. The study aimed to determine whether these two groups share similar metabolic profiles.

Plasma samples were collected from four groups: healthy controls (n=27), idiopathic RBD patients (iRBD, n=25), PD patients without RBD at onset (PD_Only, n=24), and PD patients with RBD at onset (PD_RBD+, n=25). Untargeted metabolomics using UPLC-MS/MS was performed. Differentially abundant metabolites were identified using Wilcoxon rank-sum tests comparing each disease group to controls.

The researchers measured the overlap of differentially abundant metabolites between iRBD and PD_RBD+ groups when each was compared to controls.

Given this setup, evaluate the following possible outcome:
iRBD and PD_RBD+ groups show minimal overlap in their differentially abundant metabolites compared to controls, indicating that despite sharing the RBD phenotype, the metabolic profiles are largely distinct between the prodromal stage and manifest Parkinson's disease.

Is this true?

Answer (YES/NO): NO